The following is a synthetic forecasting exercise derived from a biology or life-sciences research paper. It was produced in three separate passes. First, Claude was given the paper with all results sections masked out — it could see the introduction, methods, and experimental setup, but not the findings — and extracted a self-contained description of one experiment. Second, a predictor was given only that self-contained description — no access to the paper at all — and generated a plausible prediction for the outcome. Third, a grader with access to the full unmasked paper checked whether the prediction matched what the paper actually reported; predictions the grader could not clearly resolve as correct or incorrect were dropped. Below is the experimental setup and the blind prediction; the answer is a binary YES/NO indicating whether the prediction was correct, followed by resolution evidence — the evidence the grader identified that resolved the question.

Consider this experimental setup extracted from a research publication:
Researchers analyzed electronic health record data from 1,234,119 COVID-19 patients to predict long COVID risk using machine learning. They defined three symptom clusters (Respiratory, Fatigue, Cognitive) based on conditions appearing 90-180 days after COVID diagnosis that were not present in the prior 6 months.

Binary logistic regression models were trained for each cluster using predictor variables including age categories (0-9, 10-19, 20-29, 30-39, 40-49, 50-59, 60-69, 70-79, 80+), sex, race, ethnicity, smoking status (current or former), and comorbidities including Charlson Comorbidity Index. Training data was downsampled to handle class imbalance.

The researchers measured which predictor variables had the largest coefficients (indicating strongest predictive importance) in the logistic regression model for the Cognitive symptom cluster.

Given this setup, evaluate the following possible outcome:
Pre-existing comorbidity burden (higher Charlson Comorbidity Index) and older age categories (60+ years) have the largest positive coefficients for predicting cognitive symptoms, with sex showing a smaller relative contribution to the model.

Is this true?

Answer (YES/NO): NO